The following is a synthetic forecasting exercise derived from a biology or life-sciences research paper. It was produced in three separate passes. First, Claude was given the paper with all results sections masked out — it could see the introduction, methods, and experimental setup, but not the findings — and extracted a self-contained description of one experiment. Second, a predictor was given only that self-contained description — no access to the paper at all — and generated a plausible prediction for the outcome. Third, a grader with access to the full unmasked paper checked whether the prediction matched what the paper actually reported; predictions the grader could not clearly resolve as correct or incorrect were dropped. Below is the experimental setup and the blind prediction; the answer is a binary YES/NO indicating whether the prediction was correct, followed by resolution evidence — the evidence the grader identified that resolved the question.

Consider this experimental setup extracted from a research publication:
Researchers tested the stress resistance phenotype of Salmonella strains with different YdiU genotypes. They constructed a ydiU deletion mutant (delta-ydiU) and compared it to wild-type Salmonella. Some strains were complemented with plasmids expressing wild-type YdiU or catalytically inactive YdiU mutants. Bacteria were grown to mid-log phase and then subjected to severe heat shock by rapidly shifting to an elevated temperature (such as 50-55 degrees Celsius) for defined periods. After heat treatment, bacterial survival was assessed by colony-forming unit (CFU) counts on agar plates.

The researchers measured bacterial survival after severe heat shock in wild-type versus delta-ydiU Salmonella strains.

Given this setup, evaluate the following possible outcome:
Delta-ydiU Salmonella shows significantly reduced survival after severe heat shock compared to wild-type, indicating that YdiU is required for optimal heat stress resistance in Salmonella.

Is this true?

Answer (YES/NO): YES